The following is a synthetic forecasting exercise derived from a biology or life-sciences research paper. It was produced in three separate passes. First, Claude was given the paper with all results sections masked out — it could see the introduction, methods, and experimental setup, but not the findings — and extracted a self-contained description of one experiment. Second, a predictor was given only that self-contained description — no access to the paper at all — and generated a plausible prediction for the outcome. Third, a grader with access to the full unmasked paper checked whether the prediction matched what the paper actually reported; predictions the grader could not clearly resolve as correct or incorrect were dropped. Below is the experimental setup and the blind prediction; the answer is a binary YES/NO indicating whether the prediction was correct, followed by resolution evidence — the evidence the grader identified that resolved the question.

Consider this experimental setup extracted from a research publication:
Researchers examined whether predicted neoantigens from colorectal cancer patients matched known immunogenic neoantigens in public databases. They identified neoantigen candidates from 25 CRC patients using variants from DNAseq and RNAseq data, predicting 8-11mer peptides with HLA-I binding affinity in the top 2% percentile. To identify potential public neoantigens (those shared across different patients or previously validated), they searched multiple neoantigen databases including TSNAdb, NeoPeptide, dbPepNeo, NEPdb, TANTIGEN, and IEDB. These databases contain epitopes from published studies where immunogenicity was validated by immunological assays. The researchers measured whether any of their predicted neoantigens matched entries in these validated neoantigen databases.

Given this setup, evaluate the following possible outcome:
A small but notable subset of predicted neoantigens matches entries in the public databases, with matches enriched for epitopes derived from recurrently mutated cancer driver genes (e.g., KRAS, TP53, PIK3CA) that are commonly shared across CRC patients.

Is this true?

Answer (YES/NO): NO